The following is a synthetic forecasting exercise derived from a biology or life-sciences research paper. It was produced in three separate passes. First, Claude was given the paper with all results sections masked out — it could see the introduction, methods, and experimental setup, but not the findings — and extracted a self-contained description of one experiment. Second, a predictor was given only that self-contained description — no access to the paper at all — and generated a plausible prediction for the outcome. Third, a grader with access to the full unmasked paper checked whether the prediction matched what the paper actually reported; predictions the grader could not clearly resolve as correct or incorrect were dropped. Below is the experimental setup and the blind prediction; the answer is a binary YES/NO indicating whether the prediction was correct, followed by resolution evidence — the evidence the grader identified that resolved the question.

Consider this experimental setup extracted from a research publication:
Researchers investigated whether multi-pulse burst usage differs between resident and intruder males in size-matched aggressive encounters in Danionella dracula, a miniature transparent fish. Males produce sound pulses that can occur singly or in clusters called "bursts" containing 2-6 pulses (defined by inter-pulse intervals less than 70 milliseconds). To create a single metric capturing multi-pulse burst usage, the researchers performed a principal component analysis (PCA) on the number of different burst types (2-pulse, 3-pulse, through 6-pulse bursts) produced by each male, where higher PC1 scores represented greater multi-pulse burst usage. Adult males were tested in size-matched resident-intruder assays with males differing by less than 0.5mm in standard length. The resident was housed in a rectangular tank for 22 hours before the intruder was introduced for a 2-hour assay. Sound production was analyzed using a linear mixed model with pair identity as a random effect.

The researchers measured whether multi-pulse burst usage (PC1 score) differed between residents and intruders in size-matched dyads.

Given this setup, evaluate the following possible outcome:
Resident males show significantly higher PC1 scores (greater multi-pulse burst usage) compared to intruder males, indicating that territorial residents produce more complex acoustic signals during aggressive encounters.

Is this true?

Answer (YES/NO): NO